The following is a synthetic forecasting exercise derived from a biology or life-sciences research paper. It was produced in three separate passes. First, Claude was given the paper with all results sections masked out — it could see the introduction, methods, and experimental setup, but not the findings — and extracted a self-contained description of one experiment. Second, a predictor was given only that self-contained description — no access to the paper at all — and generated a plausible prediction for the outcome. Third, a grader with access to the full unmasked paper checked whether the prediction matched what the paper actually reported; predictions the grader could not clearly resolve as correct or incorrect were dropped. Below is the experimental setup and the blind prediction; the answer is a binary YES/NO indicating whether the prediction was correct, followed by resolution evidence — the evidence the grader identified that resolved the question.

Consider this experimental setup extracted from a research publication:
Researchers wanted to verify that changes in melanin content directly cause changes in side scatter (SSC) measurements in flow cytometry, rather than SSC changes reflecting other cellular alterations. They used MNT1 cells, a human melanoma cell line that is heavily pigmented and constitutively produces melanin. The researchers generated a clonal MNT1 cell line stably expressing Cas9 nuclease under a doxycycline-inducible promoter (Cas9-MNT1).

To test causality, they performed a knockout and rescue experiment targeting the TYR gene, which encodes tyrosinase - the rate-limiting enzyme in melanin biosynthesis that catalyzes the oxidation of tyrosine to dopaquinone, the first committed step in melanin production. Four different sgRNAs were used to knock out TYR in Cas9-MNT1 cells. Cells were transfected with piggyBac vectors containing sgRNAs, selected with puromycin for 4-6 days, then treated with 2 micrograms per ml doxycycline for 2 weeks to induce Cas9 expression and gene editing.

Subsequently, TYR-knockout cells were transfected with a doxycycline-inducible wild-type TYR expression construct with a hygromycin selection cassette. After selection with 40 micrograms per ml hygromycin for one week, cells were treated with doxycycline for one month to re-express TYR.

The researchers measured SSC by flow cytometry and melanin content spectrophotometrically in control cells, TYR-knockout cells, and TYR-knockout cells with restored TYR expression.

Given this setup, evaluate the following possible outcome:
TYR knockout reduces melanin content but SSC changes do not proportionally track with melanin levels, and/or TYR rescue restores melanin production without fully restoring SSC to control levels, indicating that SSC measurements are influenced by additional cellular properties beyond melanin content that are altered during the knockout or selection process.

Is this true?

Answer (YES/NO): NO